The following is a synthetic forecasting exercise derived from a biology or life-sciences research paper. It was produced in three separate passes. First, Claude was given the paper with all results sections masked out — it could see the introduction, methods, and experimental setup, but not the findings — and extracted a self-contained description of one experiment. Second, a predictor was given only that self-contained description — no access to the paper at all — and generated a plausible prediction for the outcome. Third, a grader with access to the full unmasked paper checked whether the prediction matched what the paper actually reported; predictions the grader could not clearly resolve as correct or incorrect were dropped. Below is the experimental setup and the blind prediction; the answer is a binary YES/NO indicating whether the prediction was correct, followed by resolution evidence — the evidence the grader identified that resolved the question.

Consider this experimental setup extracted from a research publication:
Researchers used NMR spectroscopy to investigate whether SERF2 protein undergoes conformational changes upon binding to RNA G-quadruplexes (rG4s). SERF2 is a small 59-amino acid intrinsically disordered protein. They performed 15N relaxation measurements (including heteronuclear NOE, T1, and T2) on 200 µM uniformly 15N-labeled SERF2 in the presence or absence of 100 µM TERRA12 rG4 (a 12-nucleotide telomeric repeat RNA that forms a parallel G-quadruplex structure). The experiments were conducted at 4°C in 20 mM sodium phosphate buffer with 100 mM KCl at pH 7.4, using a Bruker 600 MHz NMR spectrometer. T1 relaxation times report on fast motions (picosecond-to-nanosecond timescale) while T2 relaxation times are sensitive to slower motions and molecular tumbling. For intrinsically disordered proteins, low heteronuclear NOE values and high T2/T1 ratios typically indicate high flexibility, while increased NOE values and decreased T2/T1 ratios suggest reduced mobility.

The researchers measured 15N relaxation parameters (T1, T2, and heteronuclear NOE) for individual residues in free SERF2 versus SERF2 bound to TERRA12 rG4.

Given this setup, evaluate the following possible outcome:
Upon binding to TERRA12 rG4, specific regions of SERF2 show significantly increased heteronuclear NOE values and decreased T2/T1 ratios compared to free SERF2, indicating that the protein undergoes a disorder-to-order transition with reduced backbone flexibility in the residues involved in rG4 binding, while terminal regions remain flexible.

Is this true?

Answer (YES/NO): NO